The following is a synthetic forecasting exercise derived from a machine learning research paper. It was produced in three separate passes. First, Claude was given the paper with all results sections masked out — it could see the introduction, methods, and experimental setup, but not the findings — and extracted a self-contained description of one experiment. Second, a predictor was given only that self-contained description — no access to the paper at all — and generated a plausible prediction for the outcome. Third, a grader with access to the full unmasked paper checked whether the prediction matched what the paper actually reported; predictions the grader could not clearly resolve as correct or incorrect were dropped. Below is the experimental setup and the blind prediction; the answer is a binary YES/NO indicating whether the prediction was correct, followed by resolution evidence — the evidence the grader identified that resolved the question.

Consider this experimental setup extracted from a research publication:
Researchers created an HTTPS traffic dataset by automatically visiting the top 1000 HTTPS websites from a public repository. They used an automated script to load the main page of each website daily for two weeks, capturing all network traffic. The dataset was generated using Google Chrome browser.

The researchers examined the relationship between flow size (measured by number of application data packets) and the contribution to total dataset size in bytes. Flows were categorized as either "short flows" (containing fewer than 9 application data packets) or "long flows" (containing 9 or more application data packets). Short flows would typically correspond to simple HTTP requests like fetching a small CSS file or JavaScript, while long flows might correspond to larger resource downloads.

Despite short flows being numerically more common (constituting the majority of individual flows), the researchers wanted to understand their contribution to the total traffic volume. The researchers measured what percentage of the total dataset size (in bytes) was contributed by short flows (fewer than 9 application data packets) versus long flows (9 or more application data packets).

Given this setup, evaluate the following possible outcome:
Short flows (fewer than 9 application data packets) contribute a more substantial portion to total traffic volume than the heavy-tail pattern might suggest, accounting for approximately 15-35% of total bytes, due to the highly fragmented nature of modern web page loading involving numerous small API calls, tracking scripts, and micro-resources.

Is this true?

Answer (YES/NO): NO